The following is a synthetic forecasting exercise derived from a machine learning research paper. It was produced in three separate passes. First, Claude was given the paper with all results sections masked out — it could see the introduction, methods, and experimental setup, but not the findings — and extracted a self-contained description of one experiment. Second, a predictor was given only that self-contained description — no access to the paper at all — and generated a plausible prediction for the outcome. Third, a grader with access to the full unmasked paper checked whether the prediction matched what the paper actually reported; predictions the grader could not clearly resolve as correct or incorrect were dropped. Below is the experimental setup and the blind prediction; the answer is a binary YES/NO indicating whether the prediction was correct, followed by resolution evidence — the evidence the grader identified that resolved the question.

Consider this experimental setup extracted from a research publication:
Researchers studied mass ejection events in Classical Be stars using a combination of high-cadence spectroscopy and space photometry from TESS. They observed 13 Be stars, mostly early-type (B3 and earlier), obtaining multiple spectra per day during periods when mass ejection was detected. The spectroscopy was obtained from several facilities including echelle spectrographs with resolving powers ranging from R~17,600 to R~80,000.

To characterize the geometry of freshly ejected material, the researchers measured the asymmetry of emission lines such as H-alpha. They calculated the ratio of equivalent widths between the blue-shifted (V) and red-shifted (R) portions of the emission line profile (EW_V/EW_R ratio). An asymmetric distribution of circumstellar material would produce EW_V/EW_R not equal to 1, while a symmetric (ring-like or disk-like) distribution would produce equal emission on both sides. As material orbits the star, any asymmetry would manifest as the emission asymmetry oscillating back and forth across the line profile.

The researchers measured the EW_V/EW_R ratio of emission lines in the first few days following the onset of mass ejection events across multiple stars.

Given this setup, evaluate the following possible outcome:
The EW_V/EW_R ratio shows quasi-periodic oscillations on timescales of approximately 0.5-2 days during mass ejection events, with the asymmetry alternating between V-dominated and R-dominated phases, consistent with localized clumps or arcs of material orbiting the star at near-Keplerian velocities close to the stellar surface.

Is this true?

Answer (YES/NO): YES